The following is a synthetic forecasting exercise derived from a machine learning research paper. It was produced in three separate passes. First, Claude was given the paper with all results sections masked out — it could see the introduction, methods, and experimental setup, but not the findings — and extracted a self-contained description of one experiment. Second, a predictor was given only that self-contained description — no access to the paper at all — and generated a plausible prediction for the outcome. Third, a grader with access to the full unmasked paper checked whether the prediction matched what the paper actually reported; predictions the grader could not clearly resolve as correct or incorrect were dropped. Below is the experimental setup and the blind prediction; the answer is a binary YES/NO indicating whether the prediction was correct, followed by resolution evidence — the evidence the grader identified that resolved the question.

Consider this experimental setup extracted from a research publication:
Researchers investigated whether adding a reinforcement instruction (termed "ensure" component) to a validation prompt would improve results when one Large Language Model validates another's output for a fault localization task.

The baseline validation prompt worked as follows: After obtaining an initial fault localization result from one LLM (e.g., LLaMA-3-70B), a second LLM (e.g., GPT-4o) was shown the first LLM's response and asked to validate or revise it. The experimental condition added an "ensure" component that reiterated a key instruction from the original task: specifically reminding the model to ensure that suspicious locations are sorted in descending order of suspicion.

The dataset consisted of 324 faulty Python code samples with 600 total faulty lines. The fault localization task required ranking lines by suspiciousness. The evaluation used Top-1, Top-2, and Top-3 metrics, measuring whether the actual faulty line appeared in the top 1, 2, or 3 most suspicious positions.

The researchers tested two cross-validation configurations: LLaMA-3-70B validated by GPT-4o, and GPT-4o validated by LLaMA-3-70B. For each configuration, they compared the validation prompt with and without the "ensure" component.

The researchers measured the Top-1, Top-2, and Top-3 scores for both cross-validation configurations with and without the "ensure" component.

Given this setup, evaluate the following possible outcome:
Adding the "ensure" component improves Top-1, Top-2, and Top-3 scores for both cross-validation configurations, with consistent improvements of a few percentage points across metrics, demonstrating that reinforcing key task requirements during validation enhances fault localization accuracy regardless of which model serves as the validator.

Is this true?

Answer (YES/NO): NO